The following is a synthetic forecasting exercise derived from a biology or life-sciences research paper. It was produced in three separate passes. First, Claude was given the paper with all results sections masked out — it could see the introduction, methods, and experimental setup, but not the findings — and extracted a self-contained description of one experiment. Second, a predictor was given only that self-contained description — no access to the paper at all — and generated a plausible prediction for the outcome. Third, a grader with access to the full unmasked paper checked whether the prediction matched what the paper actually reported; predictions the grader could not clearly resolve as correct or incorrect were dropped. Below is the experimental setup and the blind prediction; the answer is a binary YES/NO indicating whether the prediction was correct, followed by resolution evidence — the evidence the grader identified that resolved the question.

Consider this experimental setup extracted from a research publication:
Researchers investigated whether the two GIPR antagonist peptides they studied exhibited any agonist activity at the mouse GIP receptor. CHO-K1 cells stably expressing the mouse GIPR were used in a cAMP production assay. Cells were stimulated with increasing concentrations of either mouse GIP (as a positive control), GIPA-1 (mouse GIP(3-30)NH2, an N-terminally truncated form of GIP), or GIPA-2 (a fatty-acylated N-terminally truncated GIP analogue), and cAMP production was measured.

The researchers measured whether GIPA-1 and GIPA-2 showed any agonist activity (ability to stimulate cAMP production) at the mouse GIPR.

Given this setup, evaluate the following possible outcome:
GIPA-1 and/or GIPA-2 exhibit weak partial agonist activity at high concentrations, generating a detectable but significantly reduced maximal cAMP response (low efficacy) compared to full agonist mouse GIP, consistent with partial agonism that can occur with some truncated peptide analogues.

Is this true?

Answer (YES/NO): NO